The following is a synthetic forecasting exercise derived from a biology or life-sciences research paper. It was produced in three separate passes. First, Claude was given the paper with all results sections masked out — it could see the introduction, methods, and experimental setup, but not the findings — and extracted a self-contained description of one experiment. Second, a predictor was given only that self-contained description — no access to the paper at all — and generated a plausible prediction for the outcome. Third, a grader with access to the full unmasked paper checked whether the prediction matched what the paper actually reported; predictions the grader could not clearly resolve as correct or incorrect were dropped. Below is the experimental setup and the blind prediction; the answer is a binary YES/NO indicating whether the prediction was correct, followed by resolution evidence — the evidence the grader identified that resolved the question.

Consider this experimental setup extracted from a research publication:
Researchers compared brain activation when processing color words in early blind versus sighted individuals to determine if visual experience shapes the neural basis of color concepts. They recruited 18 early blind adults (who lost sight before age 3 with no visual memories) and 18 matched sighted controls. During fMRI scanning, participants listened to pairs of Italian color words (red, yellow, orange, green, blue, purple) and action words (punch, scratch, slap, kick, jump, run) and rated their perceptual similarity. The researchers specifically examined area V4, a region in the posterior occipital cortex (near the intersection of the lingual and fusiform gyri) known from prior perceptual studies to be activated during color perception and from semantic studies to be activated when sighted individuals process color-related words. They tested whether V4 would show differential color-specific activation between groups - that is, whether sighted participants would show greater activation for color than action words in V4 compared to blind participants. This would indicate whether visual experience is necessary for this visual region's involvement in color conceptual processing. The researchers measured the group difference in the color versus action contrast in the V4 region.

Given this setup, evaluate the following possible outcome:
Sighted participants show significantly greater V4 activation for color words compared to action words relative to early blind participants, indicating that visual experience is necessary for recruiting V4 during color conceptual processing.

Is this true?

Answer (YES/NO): NO